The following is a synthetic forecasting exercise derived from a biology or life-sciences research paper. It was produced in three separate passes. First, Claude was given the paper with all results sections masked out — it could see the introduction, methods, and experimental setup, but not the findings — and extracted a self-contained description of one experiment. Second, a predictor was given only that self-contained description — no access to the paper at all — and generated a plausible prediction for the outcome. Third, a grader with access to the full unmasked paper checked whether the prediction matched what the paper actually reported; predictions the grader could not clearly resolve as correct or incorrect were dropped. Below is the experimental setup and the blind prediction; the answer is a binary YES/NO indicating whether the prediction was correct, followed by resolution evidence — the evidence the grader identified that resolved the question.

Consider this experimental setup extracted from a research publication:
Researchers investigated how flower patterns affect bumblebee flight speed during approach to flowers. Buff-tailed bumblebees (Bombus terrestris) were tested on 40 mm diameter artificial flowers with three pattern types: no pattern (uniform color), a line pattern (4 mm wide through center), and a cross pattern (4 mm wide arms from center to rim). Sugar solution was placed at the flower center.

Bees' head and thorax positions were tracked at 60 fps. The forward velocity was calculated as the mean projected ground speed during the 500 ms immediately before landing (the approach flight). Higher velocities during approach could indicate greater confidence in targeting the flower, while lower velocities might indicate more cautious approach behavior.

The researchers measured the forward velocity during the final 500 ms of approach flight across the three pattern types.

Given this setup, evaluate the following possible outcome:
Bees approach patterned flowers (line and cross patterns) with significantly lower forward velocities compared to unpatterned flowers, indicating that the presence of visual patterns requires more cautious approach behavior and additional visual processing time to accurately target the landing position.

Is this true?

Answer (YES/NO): NO